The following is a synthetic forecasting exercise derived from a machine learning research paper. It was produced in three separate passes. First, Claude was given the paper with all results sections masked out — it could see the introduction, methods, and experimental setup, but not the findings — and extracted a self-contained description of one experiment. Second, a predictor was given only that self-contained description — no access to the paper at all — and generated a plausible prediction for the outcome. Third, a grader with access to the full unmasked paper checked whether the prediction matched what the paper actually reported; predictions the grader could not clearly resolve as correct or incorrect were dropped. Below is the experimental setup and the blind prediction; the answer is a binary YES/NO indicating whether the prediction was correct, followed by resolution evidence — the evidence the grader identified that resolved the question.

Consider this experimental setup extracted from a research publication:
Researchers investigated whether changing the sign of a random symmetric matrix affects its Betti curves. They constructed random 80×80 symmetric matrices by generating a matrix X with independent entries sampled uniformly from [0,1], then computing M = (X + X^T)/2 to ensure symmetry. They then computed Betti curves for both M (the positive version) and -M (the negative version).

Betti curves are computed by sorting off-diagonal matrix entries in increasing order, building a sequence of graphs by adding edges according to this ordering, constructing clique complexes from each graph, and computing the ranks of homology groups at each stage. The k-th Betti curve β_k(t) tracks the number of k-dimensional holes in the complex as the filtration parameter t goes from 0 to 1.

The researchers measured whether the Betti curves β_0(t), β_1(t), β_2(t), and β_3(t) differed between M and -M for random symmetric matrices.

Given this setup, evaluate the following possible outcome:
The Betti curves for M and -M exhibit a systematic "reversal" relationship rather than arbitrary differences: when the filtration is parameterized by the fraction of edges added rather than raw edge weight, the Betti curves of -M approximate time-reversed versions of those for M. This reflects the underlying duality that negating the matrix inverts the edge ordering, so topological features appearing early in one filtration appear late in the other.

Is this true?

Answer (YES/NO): NO